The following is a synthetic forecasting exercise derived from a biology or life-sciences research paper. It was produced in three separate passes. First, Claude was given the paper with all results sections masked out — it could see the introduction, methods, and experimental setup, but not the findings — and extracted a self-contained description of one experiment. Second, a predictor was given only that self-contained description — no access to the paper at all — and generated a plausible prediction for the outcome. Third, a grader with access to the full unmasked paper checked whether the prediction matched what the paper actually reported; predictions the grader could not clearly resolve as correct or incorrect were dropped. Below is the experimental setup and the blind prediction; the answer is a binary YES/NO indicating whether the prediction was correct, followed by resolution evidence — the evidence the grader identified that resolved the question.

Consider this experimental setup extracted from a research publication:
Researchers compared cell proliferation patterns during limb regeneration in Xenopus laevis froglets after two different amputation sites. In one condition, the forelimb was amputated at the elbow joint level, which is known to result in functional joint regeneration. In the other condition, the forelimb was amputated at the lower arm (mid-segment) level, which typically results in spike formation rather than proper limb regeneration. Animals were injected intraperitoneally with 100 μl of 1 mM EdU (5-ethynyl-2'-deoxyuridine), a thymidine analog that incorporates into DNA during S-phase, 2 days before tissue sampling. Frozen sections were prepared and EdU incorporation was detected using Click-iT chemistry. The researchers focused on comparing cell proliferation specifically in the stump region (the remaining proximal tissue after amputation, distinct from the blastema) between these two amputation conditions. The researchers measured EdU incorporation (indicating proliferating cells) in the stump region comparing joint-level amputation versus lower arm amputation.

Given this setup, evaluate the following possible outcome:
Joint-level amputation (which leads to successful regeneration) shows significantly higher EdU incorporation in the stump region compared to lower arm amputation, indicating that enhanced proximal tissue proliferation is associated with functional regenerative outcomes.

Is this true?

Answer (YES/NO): YES